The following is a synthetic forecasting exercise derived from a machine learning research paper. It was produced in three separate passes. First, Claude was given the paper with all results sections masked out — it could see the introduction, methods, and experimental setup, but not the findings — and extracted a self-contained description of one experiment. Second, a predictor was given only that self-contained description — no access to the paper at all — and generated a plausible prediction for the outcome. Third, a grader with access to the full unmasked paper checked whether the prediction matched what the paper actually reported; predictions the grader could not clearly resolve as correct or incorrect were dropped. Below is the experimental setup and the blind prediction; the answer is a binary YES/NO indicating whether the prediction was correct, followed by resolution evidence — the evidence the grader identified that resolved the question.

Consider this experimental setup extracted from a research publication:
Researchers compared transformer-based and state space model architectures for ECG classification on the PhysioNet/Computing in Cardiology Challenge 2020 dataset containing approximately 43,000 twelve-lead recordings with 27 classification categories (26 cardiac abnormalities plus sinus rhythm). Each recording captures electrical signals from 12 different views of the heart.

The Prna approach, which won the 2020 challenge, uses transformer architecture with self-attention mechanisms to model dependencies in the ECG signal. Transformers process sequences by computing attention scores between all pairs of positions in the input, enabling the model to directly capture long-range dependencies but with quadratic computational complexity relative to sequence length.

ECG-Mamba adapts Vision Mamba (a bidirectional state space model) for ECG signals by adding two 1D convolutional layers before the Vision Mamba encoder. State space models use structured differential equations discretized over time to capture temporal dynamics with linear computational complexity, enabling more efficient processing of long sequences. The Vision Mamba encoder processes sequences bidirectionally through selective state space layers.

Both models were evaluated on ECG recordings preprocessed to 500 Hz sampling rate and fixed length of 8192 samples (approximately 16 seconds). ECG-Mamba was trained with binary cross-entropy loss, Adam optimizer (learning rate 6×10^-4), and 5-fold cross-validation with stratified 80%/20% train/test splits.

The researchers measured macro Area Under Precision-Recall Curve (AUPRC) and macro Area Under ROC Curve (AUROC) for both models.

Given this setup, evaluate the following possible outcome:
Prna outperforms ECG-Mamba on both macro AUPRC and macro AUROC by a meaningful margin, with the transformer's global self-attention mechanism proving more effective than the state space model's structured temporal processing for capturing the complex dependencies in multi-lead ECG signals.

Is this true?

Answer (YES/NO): NO